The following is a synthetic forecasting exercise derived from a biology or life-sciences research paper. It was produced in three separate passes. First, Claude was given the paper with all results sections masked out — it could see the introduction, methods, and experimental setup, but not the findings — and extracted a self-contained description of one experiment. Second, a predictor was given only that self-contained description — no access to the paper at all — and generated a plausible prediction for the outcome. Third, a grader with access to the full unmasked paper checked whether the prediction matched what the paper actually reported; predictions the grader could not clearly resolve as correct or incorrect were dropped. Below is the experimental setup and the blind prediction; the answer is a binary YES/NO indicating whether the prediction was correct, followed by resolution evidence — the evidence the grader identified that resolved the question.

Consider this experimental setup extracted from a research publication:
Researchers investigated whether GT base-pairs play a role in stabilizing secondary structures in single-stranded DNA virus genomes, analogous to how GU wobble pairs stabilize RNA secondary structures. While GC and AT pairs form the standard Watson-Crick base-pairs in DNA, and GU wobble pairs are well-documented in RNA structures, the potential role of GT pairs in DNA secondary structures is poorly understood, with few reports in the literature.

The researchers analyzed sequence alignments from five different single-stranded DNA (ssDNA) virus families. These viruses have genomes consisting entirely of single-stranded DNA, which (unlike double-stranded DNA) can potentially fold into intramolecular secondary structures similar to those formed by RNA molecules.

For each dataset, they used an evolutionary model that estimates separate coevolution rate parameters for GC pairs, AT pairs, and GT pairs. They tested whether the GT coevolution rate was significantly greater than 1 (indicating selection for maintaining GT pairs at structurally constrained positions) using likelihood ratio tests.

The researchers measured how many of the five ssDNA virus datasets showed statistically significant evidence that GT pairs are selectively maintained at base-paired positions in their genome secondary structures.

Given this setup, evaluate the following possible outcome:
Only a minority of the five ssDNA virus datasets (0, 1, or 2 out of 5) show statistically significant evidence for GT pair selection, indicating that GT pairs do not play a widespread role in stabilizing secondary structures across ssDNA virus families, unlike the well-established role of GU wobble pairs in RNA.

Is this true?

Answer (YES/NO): YES